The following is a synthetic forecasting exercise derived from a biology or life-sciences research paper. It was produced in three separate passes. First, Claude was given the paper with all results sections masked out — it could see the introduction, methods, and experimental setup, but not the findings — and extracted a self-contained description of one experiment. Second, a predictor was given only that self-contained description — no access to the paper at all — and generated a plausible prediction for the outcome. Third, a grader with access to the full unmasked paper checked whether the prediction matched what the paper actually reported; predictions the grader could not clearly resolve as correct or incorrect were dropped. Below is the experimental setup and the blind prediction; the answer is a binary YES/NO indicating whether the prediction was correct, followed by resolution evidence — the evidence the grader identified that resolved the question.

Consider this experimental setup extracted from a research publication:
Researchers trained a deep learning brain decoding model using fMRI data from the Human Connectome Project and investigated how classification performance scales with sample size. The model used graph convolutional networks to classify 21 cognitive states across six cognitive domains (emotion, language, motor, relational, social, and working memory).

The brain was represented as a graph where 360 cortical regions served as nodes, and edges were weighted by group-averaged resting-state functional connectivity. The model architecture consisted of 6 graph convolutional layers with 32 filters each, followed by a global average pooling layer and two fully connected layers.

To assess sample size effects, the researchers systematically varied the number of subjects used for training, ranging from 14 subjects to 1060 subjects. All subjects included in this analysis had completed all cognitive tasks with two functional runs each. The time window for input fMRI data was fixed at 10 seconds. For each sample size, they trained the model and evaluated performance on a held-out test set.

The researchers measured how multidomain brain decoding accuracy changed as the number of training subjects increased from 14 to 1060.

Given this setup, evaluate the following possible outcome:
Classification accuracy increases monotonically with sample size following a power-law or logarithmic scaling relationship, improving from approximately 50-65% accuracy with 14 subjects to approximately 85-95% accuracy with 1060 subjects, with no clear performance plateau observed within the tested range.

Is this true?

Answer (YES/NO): NO